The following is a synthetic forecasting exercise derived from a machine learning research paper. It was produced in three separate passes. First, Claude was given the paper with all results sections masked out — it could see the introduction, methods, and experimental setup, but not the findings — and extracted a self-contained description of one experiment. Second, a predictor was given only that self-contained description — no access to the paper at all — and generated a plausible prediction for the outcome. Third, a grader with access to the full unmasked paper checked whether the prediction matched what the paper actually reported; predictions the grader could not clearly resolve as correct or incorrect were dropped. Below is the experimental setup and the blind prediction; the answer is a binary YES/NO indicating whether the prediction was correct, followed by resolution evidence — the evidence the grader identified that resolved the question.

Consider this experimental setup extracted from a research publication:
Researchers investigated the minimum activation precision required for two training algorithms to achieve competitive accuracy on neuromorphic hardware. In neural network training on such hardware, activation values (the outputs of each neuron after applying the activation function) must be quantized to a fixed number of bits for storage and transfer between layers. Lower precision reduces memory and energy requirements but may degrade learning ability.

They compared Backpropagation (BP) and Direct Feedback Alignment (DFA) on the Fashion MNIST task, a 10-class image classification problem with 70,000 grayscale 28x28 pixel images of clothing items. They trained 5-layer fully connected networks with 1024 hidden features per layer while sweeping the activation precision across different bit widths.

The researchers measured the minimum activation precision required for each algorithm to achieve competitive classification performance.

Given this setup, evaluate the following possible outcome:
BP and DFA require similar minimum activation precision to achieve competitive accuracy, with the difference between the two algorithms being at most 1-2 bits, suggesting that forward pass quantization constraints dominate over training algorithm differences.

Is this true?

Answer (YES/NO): NO